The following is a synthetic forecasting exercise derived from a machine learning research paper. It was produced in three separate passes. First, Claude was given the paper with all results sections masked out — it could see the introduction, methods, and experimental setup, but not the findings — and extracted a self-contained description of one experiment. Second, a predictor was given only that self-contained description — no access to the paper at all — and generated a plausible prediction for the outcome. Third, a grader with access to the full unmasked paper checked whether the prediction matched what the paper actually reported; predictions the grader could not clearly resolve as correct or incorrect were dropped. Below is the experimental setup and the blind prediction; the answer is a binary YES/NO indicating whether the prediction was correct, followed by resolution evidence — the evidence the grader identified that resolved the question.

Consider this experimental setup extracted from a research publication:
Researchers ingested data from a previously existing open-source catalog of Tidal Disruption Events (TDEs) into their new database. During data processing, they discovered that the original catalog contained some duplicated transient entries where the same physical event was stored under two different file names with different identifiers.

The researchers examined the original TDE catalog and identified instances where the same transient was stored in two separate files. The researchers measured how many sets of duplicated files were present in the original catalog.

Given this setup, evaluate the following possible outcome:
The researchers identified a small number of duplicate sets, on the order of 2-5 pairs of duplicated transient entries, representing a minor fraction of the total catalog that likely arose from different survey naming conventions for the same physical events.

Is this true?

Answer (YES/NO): YES